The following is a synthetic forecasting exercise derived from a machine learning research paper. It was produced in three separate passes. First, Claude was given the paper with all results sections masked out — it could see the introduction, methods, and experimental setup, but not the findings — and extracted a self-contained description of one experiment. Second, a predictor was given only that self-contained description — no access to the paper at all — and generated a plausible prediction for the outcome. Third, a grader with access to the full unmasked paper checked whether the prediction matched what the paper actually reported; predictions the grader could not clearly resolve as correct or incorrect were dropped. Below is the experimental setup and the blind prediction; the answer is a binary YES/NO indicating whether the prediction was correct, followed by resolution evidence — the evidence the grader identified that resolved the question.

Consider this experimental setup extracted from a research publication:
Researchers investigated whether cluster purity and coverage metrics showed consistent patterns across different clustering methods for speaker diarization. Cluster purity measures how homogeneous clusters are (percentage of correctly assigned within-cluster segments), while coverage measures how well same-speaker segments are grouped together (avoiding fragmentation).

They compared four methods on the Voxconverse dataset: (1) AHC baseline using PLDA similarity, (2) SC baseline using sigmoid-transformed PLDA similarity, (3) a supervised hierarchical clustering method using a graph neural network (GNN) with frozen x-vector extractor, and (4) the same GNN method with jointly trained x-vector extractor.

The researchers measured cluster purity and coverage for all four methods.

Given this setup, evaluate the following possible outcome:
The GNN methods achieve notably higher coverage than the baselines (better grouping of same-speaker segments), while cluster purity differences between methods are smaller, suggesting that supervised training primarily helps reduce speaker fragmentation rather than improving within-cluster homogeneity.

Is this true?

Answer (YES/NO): NO